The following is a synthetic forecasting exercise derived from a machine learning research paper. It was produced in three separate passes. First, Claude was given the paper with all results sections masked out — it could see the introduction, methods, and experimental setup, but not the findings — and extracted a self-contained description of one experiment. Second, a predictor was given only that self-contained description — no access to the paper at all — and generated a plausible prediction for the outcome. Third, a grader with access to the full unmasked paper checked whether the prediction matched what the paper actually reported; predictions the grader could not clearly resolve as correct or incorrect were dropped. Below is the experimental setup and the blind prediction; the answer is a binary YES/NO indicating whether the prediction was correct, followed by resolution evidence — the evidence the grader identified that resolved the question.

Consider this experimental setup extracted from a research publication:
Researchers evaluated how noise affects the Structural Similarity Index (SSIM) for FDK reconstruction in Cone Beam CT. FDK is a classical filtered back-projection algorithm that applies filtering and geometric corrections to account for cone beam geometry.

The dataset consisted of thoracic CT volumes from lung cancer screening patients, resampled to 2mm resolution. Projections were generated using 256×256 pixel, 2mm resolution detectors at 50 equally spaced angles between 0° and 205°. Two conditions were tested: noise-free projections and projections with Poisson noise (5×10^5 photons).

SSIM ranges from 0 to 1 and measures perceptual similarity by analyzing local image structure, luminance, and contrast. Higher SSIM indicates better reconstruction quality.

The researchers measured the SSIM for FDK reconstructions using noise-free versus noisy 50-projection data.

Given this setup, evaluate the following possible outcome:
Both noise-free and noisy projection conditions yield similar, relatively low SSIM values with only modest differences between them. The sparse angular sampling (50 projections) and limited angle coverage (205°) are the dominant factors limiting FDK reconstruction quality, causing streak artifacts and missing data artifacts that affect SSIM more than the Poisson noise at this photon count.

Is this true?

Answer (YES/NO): NO